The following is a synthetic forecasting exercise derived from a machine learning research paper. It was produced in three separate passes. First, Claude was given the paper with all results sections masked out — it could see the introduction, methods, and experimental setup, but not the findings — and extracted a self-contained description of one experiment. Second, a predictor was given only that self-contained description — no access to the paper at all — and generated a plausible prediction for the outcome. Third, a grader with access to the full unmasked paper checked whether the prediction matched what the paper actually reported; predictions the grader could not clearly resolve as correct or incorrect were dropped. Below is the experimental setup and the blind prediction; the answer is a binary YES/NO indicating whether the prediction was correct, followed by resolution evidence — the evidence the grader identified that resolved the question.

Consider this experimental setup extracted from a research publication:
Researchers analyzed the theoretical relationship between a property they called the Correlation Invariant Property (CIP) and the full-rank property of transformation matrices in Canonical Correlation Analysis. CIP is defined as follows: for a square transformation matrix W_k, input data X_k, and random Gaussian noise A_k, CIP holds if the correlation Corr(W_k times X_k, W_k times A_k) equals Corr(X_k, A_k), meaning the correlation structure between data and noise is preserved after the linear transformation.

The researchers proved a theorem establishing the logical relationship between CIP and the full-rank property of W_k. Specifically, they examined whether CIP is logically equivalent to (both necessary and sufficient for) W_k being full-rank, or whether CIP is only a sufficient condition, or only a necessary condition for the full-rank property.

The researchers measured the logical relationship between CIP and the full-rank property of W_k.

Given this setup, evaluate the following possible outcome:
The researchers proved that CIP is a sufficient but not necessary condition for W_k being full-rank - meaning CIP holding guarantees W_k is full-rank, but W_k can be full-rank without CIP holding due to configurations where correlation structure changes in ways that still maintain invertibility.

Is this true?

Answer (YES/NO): NO